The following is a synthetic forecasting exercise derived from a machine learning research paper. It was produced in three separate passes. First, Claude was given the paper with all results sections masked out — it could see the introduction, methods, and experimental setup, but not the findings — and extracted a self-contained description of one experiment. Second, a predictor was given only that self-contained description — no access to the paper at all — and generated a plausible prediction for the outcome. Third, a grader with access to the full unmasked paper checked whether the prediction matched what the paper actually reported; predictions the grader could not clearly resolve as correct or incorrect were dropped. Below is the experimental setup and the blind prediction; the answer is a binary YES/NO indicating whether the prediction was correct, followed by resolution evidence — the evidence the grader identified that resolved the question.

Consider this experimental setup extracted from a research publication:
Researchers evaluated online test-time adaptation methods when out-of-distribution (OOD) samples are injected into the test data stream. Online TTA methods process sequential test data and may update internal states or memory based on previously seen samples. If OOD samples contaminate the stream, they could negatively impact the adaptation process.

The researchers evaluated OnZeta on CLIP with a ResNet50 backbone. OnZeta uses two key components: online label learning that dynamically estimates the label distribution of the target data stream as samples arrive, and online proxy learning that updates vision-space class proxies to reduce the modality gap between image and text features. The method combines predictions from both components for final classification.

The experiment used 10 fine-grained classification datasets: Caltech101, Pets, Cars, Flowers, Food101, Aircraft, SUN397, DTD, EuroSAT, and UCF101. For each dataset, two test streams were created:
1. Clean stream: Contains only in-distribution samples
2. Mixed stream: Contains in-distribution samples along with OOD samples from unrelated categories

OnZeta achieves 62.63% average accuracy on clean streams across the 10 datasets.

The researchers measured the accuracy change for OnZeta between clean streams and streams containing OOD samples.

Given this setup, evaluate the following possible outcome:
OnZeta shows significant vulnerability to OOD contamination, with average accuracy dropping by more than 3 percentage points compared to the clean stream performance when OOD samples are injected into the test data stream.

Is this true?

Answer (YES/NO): NO